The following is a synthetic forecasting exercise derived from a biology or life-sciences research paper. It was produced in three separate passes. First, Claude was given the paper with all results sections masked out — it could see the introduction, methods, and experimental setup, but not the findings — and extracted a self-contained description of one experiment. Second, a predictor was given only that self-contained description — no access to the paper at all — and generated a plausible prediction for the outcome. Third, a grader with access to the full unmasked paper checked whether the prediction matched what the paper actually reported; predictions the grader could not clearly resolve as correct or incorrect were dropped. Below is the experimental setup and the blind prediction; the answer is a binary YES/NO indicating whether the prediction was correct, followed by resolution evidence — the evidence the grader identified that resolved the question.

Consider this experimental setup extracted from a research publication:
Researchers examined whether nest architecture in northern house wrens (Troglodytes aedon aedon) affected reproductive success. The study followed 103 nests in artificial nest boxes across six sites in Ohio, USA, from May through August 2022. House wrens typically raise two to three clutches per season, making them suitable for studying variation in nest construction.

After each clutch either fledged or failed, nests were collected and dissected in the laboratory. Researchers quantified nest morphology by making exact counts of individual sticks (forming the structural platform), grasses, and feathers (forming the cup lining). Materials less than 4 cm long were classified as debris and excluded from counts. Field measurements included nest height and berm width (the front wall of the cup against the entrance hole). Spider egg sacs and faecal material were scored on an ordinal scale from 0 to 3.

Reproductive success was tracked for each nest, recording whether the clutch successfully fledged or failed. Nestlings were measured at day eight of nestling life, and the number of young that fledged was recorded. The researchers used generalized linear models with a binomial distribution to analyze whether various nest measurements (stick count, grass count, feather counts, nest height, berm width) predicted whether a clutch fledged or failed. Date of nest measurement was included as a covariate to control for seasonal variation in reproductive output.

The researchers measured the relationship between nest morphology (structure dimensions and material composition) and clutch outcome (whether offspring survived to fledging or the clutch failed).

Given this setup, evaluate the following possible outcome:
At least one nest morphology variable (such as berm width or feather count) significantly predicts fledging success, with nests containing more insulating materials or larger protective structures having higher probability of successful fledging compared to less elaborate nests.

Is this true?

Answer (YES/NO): NO